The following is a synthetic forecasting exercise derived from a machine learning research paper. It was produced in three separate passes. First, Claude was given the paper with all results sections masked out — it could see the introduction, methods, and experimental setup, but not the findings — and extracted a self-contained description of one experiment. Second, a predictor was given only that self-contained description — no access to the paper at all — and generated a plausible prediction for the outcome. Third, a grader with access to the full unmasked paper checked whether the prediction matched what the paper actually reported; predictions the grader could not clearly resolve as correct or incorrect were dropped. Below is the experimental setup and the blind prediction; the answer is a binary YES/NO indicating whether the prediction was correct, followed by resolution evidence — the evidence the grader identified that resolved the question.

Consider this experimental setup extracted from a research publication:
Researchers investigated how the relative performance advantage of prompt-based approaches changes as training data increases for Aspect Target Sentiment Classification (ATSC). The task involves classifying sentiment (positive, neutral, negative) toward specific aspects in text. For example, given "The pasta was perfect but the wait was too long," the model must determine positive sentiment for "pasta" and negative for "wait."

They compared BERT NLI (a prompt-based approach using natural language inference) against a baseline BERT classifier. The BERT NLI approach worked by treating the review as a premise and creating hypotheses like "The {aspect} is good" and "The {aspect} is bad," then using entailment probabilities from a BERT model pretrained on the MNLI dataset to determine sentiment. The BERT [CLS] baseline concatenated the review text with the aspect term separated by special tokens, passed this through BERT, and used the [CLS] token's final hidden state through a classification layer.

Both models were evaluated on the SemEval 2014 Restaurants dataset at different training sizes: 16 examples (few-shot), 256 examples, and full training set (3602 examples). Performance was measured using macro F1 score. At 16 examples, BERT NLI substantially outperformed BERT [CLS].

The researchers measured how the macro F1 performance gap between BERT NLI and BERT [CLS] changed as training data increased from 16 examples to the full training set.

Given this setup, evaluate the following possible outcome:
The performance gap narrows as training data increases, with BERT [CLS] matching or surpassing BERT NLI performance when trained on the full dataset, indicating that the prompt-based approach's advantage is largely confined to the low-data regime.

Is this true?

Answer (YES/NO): YES